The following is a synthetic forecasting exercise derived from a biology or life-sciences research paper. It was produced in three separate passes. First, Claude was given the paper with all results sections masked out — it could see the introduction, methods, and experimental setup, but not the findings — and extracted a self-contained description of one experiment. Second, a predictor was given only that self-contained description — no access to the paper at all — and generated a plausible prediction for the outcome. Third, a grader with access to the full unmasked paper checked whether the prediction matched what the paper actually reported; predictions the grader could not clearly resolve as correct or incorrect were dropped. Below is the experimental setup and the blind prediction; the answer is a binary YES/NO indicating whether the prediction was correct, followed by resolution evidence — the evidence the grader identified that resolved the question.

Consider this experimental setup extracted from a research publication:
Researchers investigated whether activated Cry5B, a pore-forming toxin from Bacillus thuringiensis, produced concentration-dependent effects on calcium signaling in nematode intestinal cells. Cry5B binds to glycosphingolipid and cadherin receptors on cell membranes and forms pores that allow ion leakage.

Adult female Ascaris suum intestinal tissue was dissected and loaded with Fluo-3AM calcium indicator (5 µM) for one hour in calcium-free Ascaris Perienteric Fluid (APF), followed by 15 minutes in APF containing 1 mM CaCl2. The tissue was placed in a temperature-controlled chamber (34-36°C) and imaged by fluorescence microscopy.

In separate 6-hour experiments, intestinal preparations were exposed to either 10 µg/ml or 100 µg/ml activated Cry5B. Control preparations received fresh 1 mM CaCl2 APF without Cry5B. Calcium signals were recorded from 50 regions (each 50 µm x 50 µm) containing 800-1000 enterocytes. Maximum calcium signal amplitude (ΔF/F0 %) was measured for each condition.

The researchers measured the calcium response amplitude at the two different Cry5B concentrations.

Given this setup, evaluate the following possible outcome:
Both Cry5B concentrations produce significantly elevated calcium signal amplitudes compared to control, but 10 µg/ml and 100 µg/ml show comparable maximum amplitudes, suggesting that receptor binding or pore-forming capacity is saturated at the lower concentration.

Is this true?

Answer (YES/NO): NO